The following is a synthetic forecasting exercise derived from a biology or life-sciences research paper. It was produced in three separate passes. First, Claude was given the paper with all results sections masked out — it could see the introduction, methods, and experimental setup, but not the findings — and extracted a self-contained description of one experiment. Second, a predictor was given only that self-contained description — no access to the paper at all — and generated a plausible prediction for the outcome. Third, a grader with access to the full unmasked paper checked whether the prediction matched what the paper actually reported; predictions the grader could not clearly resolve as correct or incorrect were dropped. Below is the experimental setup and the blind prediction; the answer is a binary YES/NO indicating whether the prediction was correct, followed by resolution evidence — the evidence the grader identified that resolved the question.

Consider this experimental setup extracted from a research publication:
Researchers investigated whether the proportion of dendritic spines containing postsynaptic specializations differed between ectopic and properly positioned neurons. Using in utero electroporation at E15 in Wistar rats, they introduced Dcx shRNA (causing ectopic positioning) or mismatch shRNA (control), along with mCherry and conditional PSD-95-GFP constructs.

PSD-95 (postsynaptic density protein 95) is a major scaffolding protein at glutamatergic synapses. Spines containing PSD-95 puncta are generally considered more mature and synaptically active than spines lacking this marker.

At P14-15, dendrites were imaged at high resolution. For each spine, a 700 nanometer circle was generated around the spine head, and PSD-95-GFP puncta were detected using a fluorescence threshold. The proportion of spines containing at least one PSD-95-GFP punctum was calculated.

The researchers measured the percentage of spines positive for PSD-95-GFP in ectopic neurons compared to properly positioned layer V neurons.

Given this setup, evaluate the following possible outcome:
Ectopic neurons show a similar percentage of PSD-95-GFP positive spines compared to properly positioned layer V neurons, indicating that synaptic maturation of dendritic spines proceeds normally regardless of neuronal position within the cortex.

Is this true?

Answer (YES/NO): NO